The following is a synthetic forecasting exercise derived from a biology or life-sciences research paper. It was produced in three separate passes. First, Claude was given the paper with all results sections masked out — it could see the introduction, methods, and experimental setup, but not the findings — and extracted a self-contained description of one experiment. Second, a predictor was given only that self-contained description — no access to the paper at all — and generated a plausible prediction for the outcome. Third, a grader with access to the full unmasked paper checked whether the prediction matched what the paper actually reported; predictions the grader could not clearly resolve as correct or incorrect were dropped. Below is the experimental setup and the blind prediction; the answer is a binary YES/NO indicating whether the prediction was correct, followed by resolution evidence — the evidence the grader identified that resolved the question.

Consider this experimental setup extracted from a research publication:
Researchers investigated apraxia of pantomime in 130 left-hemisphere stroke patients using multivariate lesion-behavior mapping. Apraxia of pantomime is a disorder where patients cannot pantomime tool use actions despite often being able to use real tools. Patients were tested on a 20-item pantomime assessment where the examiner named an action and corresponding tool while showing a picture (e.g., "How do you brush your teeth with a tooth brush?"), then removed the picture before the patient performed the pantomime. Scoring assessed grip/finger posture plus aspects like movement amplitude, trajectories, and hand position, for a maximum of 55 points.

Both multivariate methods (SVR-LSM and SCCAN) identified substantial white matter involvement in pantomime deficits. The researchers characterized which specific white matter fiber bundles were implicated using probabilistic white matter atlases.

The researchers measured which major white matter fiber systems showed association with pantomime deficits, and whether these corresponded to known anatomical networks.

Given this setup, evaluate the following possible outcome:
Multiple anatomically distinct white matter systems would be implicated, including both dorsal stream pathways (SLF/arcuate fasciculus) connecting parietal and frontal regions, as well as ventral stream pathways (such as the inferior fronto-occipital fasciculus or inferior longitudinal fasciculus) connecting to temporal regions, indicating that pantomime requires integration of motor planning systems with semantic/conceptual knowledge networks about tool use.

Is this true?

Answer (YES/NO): YES